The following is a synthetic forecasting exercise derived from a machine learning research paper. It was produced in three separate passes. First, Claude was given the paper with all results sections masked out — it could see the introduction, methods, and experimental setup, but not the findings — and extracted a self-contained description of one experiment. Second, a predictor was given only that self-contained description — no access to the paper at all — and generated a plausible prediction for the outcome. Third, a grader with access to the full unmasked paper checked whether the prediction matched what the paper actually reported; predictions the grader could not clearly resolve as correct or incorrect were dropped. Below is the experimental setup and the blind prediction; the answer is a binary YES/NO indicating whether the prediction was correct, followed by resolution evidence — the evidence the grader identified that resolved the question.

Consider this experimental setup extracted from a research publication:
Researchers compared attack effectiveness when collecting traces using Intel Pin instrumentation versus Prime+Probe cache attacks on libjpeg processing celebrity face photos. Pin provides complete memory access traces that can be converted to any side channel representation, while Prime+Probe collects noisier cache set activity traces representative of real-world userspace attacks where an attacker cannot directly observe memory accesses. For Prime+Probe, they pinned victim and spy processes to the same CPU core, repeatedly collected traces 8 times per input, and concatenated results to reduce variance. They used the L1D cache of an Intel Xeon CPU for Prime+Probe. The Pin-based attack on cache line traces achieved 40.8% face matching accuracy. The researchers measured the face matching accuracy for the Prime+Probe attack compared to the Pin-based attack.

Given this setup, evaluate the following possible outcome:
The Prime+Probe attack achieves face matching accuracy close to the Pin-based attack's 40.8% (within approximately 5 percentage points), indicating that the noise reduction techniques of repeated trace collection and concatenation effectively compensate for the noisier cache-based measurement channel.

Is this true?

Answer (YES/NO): YES